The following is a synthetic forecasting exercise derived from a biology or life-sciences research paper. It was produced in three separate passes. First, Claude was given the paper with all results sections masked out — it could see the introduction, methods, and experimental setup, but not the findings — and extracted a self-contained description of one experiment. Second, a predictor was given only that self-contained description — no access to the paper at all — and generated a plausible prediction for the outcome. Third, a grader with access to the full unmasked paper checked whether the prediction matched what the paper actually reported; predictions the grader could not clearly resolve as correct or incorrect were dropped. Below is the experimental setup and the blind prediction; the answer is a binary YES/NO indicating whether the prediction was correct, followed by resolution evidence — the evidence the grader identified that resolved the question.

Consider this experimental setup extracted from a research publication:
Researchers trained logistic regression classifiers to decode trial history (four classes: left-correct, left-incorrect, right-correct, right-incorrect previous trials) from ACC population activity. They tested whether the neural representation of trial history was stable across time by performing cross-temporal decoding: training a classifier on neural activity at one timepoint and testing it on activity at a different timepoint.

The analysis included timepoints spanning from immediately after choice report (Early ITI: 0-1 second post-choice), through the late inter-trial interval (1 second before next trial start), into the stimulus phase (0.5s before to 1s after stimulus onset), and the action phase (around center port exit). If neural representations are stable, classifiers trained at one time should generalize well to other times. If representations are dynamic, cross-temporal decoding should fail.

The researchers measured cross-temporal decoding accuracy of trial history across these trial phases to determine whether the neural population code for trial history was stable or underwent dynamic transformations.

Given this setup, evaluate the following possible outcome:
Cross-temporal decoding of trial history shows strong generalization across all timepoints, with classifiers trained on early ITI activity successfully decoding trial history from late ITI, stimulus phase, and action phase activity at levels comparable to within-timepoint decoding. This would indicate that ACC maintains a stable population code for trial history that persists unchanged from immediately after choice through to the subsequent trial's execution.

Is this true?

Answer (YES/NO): NO